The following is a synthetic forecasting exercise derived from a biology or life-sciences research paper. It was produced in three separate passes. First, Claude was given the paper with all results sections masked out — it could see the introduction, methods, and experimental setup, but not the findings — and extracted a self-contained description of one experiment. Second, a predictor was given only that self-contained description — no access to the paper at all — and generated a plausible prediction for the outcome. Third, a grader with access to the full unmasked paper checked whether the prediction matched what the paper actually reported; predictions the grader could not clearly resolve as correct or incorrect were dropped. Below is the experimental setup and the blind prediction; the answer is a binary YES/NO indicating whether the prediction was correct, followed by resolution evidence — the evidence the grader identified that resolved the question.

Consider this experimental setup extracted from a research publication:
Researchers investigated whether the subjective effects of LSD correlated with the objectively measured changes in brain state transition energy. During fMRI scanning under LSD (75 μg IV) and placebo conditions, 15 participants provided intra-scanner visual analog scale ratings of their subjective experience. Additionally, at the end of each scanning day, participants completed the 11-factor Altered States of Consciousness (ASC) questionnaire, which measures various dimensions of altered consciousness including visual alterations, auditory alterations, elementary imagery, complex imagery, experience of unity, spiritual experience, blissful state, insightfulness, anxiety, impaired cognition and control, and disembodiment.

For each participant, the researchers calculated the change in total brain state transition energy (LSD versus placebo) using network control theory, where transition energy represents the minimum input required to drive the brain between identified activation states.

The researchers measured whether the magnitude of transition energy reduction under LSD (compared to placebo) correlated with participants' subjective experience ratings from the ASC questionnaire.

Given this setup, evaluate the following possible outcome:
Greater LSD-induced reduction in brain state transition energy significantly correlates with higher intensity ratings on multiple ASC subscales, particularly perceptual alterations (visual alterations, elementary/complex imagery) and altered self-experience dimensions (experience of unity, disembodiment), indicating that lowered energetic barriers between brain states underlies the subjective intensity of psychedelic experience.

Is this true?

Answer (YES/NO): NO